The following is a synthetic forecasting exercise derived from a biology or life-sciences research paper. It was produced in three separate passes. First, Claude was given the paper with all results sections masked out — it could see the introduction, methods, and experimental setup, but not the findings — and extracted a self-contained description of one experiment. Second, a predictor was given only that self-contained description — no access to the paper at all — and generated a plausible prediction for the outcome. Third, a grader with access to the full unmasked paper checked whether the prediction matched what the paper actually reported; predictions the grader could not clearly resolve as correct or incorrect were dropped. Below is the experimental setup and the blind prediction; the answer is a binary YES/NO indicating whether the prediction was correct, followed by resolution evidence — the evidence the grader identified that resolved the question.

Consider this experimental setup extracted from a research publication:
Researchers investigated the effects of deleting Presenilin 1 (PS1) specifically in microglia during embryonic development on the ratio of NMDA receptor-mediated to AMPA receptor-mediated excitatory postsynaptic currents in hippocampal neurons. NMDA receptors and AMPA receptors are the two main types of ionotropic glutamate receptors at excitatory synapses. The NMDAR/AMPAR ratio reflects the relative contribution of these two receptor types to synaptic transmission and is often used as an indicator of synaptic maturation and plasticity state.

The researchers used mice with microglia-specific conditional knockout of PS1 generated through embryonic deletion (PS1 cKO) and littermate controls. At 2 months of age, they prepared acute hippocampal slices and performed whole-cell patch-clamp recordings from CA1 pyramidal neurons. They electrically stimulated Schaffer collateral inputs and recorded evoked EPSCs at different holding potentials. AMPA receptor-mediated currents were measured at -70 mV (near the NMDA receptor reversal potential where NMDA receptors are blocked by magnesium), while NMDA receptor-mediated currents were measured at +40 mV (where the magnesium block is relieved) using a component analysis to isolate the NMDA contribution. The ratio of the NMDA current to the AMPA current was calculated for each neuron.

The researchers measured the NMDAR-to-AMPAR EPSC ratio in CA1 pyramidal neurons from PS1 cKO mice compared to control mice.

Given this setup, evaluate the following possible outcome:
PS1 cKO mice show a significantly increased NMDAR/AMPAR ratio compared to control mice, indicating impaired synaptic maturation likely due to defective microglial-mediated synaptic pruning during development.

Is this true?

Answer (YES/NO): NO